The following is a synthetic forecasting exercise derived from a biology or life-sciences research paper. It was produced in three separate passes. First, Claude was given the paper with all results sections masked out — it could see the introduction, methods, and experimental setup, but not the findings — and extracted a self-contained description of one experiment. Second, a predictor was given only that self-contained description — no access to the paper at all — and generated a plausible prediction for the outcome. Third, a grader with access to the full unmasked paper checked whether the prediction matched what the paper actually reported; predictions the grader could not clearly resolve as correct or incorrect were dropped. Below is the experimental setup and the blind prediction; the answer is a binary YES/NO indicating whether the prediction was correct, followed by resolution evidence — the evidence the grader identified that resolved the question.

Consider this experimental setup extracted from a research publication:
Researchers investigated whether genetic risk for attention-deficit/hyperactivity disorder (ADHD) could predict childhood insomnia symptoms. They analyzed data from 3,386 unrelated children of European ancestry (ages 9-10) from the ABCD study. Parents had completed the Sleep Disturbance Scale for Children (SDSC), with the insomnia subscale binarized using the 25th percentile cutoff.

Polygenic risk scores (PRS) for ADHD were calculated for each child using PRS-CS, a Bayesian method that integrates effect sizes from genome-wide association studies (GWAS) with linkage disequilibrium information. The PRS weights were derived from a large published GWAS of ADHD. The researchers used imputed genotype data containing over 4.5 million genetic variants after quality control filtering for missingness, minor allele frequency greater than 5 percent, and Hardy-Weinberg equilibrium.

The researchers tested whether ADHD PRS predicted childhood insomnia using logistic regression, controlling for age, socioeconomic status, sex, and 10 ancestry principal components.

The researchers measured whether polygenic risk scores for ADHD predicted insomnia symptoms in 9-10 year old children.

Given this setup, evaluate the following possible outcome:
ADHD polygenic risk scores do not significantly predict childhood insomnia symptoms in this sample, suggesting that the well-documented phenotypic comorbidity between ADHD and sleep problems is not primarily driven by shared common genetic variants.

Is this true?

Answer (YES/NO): NO